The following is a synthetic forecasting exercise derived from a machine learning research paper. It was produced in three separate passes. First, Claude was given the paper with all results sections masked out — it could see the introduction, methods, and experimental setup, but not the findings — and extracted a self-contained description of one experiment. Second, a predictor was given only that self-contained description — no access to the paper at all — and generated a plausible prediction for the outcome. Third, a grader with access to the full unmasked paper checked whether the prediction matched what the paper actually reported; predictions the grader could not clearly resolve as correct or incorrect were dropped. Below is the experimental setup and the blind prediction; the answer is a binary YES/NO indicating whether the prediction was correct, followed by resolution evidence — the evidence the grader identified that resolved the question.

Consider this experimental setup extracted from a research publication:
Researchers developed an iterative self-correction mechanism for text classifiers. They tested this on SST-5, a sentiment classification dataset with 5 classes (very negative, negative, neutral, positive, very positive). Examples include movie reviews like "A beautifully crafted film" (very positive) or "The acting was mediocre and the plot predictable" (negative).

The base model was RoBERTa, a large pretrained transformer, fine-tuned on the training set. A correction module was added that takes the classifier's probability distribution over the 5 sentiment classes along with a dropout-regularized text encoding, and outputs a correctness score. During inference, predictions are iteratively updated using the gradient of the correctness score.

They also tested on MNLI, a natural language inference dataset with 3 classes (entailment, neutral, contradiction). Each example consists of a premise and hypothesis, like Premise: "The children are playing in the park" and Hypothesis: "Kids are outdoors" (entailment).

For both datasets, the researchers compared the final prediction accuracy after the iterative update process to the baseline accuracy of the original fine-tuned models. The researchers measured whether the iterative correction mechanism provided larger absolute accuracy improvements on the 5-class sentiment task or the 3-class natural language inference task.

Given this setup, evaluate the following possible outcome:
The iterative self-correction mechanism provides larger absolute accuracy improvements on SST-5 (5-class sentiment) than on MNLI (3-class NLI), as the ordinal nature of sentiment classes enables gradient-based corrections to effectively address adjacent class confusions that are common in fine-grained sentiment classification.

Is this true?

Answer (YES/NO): YES